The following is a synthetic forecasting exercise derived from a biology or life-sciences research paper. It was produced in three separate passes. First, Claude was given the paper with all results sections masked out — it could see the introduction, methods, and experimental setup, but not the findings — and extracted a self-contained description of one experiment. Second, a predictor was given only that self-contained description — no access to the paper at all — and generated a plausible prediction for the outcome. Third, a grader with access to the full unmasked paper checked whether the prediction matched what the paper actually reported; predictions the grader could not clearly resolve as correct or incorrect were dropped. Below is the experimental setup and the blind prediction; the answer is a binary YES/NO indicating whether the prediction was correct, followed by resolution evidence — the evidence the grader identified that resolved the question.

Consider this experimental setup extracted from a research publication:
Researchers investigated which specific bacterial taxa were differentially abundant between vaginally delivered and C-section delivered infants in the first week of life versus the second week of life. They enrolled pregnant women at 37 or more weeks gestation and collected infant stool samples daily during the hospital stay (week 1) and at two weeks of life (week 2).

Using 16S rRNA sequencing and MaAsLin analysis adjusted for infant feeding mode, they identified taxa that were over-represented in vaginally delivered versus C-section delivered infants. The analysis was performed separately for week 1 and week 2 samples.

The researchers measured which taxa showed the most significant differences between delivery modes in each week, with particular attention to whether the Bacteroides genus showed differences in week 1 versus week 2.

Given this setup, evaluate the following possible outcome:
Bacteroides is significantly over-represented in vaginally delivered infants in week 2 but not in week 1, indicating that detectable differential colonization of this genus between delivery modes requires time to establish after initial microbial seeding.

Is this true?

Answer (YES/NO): YES